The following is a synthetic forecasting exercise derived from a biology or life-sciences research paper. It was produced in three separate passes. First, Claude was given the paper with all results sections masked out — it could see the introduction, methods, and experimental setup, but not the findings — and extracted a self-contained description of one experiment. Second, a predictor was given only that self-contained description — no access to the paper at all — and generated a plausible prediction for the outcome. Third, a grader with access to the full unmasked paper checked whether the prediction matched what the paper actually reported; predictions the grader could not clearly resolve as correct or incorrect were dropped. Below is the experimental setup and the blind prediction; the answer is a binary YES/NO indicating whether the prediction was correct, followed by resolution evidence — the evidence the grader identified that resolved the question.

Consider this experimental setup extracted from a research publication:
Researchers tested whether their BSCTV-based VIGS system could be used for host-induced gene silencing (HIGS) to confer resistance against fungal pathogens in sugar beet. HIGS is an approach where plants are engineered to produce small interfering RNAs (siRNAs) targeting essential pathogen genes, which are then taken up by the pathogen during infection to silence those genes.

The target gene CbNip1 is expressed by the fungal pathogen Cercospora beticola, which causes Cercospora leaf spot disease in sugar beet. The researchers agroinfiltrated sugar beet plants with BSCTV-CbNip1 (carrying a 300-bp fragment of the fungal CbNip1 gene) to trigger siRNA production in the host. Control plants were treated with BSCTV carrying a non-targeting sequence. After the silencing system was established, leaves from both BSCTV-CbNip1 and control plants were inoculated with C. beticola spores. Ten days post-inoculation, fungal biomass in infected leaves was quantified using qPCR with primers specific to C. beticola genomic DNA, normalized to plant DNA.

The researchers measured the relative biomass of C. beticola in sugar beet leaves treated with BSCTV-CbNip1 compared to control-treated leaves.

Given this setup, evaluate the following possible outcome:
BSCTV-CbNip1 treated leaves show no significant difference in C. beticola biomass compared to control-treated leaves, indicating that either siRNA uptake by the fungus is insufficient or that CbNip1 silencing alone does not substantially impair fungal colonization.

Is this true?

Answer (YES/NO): NO